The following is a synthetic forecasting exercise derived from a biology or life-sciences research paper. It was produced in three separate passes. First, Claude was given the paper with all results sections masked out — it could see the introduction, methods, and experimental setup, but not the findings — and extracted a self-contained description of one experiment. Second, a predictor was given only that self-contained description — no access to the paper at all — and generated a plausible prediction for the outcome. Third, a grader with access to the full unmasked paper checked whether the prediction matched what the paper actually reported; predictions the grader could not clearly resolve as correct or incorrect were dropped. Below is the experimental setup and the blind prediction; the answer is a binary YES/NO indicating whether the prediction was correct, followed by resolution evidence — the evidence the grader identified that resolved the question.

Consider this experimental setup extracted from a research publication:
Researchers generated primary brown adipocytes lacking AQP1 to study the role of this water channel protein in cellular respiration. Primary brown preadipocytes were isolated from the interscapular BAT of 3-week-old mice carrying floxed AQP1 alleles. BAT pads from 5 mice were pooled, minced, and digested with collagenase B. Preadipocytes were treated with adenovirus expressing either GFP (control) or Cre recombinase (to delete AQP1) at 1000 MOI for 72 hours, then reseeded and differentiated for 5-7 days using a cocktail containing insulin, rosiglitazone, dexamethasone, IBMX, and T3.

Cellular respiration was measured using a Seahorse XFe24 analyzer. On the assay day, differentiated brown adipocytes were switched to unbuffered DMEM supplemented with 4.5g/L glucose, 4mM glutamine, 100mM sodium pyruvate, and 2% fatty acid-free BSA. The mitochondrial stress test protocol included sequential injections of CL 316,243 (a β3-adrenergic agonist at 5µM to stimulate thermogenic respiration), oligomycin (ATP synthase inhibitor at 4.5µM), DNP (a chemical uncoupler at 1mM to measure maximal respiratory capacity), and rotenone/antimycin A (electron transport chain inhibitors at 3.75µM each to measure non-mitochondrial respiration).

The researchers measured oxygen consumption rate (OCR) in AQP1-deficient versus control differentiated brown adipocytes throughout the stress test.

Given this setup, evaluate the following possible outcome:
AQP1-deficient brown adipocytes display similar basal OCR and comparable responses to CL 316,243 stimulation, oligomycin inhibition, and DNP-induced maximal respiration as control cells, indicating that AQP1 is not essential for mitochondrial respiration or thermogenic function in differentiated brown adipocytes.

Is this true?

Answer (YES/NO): YES